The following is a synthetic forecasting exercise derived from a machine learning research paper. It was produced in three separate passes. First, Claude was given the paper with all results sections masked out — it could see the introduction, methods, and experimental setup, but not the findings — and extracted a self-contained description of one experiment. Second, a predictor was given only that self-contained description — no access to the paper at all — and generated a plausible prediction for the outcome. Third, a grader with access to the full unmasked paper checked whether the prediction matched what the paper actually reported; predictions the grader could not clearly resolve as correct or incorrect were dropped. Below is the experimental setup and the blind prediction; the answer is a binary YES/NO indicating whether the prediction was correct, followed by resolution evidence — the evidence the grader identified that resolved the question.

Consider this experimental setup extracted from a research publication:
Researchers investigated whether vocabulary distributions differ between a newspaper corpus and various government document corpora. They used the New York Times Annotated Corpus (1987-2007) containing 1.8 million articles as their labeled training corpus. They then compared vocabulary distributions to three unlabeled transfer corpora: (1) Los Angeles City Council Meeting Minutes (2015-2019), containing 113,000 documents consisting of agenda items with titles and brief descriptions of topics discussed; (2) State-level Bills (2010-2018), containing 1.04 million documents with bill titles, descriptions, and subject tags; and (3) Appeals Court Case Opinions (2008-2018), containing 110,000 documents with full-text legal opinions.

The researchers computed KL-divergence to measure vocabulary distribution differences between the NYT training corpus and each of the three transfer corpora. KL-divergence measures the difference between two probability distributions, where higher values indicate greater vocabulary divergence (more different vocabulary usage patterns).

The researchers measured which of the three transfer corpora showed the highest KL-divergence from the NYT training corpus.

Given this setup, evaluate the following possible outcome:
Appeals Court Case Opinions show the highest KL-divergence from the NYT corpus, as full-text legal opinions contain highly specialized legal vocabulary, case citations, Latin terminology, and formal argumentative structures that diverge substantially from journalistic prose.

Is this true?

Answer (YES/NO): NO